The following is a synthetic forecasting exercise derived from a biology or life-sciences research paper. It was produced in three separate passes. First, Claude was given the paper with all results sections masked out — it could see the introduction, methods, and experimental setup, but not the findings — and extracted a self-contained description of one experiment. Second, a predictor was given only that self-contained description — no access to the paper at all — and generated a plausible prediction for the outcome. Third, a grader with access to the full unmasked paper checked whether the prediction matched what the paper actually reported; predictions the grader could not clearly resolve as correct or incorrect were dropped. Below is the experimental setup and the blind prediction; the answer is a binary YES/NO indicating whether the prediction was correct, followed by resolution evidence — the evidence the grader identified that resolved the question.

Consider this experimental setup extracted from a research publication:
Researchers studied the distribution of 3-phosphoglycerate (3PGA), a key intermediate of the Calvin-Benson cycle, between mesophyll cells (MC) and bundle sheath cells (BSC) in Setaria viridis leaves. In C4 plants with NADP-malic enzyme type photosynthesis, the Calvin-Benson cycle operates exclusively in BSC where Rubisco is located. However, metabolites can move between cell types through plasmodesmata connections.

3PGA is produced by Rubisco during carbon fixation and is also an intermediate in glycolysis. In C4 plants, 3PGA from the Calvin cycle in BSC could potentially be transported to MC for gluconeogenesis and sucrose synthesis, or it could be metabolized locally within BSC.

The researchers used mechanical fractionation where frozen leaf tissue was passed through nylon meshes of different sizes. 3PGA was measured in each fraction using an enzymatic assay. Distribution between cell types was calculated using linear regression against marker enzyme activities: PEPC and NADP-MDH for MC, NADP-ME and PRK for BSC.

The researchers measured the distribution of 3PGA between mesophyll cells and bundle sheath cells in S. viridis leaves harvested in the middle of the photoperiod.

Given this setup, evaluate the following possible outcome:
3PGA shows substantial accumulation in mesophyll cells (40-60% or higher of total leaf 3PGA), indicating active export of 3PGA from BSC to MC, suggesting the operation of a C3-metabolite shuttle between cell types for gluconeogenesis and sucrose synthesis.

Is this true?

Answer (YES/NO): NO